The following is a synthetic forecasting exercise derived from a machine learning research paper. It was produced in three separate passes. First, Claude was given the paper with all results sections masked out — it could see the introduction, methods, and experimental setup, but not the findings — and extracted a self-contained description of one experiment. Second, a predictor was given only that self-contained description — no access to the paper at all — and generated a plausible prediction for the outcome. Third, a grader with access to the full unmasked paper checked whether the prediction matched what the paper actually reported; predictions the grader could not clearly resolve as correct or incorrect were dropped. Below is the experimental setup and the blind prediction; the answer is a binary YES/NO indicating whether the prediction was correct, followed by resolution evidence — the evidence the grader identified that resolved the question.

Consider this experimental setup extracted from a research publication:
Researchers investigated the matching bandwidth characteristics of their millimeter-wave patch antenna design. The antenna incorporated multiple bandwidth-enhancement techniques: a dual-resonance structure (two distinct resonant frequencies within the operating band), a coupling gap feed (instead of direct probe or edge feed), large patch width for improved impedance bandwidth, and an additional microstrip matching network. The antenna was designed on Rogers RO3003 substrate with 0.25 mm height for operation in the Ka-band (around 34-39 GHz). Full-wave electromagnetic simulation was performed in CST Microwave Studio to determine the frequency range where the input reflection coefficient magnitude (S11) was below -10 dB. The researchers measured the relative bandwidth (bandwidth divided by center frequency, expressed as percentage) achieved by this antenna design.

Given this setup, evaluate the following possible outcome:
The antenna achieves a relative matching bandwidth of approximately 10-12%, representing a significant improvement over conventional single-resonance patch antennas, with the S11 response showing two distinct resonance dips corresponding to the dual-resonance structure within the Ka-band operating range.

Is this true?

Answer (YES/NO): NO